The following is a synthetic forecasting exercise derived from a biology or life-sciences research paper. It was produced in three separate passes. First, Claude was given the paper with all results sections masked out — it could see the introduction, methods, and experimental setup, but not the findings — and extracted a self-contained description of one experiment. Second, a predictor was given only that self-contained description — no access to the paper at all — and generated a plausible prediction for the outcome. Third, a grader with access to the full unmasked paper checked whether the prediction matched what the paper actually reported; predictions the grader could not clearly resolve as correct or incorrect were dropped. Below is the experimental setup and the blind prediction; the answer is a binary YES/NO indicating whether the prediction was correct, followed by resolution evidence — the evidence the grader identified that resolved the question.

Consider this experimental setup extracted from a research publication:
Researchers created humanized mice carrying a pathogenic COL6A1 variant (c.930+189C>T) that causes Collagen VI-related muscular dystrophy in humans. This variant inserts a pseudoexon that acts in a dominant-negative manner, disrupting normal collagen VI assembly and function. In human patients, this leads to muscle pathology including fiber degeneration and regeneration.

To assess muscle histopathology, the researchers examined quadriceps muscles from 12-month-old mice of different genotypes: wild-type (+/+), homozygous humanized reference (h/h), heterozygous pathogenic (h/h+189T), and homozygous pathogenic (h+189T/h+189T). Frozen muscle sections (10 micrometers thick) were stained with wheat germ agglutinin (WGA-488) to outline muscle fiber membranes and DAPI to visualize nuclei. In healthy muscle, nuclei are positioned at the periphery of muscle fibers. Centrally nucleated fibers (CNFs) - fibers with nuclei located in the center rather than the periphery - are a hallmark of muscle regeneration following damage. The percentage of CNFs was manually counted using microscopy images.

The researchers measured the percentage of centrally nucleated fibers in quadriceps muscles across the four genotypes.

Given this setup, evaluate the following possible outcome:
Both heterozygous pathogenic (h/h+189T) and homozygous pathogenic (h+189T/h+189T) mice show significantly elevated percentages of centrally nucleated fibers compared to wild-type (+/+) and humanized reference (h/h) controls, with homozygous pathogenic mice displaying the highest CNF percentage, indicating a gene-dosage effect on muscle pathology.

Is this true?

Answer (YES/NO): NO